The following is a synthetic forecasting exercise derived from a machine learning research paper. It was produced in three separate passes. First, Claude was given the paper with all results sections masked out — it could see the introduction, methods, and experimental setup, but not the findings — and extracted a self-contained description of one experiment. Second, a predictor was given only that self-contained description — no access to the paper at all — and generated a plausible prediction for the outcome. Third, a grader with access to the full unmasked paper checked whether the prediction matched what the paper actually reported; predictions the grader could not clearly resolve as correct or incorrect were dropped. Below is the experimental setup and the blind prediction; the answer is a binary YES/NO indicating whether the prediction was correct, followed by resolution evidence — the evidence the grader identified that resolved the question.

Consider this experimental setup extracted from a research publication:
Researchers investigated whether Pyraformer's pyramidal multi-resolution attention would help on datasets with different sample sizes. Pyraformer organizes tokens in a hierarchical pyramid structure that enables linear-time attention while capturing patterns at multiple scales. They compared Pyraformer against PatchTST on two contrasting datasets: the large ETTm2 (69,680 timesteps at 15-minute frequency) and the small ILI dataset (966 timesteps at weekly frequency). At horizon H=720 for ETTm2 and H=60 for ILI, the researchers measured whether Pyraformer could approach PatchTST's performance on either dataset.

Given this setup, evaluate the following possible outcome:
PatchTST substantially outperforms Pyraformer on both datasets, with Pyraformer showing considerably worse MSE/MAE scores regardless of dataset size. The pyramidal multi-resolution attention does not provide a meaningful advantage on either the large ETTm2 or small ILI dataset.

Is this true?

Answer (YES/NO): YES